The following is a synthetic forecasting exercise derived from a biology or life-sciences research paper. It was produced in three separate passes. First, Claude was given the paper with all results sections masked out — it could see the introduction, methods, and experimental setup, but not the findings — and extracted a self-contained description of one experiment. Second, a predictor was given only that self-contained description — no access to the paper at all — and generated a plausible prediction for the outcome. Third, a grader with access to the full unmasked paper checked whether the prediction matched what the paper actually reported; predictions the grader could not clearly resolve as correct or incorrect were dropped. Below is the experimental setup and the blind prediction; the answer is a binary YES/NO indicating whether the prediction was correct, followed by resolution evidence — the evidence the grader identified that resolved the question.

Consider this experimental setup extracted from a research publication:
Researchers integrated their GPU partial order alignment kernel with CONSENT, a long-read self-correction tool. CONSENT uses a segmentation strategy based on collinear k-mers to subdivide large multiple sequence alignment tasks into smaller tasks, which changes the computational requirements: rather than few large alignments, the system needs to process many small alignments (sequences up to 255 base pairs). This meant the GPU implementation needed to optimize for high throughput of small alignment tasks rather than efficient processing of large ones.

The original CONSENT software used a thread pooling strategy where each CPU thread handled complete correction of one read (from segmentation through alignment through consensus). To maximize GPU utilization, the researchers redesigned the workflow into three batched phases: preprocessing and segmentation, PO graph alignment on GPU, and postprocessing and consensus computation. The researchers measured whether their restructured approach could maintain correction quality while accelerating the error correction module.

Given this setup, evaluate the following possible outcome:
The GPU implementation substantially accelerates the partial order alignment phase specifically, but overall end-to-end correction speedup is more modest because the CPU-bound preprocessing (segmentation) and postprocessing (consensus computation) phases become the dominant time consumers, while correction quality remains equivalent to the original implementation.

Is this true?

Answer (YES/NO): NO